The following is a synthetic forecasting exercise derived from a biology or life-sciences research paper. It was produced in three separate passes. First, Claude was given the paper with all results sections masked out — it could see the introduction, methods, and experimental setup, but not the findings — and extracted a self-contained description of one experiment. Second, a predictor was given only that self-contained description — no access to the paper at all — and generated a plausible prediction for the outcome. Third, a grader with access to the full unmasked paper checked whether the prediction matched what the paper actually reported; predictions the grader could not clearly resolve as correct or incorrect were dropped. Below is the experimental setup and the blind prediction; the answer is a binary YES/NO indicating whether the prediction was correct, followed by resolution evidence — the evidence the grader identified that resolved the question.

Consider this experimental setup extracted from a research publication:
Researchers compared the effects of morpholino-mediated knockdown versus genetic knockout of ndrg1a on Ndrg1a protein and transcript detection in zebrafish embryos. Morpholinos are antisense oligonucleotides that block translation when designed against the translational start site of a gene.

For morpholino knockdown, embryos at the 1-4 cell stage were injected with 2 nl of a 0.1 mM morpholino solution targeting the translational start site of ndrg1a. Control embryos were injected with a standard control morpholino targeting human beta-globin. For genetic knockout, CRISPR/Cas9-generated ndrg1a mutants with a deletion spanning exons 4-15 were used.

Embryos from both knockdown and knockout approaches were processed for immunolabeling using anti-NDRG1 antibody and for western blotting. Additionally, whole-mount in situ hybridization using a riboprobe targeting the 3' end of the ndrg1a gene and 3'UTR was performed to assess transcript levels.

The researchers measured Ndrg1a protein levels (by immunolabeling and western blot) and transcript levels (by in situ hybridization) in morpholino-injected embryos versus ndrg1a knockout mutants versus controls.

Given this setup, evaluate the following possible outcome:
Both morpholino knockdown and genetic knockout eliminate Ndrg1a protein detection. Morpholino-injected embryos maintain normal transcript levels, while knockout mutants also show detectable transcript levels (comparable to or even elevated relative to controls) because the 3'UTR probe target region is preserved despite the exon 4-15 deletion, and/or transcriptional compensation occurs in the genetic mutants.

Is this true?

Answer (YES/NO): YES